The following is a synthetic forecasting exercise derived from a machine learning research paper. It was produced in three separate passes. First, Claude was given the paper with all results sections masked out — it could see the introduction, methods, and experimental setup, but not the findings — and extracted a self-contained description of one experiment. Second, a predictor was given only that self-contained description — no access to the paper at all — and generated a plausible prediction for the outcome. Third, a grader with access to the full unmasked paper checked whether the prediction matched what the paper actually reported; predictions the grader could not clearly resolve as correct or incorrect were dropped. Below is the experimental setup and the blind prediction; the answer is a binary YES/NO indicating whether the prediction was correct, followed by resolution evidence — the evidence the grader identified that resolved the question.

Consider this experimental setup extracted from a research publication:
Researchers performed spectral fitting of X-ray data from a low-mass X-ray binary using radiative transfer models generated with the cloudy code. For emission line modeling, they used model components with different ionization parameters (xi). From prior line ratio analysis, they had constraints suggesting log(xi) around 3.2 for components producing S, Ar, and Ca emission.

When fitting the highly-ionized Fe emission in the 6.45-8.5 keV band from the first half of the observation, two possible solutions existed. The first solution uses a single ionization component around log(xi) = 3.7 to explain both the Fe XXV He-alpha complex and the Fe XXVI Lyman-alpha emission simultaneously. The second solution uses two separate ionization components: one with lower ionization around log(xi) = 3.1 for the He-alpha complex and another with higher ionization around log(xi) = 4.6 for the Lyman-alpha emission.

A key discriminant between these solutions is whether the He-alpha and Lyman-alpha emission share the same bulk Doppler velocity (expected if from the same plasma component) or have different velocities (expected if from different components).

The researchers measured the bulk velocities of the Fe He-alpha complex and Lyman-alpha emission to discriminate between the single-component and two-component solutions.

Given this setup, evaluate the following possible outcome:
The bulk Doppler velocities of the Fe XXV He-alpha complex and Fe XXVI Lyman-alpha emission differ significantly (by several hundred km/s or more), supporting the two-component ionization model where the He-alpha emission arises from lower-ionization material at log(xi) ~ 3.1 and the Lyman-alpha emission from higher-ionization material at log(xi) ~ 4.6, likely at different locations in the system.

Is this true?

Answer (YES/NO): NO